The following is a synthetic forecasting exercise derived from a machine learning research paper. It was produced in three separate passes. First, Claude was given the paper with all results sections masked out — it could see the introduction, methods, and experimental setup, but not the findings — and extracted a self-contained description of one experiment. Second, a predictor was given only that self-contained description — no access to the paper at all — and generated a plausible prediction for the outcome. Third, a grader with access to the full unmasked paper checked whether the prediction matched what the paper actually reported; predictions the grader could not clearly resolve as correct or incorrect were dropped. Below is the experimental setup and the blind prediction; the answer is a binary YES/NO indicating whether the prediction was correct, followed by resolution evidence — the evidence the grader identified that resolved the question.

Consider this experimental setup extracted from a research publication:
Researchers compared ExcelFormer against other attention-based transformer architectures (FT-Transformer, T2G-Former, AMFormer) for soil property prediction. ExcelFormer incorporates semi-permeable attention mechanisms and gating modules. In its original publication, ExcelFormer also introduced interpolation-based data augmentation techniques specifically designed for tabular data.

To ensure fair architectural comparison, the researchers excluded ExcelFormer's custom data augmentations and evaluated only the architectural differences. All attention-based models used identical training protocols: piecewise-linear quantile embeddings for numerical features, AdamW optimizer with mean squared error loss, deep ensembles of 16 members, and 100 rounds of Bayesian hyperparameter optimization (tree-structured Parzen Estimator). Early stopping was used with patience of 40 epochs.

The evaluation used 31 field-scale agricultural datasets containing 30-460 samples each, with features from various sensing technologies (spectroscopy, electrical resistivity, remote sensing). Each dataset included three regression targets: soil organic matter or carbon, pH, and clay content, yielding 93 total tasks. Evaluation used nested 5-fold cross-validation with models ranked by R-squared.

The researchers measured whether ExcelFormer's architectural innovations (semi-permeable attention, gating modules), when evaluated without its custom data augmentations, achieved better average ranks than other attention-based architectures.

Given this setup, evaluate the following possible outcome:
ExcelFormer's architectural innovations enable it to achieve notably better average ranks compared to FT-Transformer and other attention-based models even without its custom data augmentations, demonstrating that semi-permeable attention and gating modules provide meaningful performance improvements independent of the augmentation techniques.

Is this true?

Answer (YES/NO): YES